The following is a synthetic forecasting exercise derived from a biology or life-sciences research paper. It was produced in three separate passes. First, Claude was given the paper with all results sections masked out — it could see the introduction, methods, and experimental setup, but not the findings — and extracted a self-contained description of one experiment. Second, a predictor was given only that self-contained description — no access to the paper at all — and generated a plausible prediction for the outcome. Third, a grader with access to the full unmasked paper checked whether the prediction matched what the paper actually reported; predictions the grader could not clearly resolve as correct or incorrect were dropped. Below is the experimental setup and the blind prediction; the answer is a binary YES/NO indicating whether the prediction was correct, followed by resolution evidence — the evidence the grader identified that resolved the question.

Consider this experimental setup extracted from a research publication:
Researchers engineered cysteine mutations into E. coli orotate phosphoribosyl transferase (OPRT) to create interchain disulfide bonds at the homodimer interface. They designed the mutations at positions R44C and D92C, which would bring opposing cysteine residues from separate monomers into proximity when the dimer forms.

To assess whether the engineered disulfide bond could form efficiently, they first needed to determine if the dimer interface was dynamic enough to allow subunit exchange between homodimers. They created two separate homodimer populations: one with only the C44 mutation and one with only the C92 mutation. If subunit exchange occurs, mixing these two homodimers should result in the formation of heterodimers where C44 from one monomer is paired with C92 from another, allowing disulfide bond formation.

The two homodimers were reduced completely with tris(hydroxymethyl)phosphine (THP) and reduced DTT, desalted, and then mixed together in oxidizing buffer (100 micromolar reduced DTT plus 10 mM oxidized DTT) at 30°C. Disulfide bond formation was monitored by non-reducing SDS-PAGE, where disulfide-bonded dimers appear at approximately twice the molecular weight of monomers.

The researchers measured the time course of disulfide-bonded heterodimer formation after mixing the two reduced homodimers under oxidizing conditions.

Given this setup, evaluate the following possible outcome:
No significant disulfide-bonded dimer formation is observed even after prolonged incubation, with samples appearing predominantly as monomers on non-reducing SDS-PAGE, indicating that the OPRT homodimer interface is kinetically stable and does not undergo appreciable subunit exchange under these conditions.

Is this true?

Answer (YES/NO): NO